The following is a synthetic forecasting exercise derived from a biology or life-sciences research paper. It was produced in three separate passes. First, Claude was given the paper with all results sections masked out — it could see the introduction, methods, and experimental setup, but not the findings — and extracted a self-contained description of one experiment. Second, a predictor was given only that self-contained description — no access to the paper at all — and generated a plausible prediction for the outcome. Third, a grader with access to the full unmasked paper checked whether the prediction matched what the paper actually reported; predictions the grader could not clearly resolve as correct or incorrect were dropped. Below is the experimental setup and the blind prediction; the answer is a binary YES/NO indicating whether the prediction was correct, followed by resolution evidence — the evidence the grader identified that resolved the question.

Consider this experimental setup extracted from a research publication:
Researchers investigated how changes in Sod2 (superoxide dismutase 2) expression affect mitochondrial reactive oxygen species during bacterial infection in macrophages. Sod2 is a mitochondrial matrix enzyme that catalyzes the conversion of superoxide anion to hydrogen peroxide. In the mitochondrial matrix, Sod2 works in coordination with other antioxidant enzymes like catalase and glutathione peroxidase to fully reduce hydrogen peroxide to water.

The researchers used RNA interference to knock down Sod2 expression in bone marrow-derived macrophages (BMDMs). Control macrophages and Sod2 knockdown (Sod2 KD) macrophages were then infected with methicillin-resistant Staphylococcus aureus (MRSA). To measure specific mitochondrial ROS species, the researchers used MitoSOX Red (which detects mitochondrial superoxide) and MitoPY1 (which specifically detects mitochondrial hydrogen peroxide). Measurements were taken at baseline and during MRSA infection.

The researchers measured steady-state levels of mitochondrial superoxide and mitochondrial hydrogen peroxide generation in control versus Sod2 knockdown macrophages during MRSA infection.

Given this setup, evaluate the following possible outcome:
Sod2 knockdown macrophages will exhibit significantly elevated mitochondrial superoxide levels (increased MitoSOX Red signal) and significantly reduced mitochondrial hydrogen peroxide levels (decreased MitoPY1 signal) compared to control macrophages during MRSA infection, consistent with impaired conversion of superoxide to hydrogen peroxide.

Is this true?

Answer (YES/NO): YES